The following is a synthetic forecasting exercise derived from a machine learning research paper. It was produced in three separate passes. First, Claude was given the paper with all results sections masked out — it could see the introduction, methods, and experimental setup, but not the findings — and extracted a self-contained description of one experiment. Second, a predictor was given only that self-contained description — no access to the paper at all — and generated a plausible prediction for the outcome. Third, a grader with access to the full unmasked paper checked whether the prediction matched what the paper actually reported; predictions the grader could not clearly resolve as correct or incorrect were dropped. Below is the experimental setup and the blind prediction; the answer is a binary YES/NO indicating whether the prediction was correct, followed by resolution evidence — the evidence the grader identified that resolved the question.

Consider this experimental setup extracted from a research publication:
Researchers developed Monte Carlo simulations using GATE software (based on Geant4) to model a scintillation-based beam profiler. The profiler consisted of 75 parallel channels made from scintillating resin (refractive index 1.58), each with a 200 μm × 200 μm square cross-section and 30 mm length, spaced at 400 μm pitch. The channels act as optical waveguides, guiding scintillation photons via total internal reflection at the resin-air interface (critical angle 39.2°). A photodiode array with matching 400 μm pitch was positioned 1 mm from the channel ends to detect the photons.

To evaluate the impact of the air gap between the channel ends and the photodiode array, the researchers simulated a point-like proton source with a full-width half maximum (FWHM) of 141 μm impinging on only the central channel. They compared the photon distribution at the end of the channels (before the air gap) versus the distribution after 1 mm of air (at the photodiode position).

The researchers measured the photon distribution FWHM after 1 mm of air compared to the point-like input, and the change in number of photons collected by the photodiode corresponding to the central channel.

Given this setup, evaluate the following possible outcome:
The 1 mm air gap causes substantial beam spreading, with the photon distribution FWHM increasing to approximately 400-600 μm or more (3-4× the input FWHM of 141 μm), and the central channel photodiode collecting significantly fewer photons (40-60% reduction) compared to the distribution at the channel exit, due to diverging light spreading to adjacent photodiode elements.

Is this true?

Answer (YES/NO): NO